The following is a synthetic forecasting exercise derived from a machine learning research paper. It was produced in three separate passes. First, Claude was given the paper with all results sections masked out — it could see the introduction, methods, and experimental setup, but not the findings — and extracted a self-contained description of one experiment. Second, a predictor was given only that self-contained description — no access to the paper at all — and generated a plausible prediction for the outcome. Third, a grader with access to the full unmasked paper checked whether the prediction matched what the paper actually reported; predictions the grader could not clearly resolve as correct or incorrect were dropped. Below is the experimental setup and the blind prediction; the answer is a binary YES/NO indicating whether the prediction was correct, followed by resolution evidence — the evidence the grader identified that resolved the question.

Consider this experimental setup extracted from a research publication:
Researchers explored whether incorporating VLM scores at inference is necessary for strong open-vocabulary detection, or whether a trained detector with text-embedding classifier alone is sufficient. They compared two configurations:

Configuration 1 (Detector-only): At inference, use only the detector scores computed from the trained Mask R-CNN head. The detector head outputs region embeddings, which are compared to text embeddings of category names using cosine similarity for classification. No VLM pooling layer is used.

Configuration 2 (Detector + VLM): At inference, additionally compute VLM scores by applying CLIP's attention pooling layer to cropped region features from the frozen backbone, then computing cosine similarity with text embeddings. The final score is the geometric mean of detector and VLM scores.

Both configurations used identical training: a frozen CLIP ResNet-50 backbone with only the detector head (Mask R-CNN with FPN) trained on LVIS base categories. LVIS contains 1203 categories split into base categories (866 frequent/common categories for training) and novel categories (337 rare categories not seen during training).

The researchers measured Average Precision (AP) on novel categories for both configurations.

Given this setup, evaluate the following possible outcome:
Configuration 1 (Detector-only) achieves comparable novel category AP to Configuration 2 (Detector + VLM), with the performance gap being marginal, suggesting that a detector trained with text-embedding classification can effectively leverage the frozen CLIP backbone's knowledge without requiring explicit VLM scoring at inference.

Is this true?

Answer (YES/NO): NO